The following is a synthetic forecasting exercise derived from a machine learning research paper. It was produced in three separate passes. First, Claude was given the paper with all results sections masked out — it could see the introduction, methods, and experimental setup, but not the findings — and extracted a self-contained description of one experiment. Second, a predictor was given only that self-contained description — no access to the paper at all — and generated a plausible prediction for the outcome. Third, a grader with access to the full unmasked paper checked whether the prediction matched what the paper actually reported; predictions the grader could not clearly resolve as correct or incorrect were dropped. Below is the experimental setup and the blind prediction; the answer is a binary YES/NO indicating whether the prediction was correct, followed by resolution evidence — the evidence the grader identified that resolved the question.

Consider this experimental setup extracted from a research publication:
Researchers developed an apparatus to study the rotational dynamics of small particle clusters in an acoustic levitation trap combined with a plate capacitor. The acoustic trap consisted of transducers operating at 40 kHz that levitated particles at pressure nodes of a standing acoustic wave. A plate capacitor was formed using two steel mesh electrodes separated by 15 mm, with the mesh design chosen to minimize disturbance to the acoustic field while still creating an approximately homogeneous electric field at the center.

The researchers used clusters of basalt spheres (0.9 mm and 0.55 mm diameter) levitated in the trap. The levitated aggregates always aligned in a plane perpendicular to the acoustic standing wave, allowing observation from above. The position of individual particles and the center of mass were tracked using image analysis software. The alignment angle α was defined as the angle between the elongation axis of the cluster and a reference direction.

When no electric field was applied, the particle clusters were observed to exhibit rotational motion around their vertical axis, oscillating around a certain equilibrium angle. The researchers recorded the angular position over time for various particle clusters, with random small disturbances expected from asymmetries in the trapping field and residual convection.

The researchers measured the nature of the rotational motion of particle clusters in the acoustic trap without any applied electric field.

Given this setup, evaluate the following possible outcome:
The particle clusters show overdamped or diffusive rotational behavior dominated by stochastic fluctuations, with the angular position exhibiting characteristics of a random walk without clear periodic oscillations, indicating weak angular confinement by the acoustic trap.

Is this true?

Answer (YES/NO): NO